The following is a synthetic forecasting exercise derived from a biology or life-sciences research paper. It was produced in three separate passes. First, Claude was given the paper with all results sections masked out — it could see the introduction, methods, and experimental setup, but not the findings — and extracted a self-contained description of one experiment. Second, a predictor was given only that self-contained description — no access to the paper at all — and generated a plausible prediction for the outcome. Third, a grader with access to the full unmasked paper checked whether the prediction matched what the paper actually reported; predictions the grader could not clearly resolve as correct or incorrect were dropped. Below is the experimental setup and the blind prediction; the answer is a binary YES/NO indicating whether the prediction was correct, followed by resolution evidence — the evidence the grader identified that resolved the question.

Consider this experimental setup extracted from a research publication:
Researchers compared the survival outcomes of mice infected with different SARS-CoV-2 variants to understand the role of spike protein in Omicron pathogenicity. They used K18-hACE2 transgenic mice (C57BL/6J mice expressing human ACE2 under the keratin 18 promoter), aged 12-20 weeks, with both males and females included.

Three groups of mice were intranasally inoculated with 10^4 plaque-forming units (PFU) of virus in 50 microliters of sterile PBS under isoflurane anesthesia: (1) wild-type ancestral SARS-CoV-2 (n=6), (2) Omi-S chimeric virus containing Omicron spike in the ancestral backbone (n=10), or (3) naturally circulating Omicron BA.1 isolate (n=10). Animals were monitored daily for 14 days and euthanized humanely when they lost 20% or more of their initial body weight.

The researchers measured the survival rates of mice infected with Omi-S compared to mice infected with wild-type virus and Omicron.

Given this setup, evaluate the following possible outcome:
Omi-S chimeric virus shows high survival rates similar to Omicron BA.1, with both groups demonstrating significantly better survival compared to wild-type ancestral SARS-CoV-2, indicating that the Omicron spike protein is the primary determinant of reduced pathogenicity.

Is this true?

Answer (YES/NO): NO